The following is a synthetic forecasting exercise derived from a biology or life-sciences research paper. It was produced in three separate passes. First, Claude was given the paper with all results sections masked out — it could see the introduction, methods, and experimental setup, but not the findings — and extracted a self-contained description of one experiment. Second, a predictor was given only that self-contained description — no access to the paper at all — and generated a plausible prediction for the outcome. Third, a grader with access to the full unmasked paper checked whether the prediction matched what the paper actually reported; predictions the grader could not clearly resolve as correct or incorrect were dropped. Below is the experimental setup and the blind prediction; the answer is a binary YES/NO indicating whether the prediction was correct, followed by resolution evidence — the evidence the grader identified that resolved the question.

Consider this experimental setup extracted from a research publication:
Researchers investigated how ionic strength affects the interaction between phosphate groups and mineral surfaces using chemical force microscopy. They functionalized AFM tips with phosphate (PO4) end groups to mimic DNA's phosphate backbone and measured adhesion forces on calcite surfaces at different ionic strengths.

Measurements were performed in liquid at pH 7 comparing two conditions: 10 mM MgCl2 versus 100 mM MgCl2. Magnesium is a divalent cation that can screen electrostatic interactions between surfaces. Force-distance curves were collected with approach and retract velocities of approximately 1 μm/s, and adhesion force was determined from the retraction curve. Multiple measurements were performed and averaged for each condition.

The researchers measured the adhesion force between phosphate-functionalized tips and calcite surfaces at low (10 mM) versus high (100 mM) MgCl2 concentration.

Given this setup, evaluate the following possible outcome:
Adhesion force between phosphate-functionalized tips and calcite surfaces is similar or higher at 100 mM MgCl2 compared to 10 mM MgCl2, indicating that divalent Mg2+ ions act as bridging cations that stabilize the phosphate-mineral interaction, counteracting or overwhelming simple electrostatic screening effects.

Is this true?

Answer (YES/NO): YES